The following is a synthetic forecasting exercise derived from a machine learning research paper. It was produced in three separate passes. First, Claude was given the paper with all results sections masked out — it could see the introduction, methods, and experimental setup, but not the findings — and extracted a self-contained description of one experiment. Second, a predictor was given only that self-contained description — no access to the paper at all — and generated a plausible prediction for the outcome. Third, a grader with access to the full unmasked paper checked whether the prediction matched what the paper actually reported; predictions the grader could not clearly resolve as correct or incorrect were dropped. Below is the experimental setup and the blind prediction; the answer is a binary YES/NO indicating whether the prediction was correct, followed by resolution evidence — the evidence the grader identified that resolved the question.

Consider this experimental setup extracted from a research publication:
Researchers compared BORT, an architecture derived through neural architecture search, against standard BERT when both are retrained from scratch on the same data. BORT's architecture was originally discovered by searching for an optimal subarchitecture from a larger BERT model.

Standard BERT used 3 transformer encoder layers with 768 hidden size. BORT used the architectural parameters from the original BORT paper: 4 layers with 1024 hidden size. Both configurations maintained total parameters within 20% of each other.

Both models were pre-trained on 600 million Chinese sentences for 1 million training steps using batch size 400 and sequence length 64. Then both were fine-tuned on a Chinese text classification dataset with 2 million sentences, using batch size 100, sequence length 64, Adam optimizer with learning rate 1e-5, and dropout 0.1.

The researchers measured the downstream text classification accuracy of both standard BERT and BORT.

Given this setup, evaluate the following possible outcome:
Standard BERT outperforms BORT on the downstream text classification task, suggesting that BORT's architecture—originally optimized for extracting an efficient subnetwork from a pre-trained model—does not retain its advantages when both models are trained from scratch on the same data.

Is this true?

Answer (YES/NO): YES